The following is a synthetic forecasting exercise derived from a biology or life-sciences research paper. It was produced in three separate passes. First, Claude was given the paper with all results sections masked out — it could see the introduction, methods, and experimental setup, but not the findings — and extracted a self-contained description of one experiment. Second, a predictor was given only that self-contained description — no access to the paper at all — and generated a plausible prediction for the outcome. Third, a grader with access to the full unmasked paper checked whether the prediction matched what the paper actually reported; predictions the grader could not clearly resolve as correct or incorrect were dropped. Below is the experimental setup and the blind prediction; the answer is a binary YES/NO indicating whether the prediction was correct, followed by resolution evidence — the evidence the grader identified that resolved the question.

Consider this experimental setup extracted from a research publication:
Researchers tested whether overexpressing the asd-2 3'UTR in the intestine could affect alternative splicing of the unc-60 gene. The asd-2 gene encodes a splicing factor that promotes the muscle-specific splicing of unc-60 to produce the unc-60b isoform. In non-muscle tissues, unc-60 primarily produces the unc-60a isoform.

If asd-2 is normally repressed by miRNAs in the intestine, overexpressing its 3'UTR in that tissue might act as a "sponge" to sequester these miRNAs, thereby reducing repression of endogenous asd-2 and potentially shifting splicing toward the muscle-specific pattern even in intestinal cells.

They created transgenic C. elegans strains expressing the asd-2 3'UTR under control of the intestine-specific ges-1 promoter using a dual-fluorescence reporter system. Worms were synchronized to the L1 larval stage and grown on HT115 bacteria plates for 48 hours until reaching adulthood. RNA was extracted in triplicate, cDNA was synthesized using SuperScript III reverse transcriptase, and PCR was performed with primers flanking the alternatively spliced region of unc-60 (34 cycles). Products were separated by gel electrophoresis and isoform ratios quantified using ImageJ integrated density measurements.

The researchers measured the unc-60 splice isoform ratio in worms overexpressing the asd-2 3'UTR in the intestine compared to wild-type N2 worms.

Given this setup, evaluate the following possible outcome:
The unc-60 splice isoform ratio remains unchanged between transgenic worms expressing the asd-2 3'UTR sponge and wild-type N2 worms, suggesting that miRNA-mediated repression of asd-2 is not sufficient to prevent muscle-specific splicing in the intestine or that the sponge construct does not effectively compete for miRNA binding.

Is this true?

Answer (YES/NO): NO